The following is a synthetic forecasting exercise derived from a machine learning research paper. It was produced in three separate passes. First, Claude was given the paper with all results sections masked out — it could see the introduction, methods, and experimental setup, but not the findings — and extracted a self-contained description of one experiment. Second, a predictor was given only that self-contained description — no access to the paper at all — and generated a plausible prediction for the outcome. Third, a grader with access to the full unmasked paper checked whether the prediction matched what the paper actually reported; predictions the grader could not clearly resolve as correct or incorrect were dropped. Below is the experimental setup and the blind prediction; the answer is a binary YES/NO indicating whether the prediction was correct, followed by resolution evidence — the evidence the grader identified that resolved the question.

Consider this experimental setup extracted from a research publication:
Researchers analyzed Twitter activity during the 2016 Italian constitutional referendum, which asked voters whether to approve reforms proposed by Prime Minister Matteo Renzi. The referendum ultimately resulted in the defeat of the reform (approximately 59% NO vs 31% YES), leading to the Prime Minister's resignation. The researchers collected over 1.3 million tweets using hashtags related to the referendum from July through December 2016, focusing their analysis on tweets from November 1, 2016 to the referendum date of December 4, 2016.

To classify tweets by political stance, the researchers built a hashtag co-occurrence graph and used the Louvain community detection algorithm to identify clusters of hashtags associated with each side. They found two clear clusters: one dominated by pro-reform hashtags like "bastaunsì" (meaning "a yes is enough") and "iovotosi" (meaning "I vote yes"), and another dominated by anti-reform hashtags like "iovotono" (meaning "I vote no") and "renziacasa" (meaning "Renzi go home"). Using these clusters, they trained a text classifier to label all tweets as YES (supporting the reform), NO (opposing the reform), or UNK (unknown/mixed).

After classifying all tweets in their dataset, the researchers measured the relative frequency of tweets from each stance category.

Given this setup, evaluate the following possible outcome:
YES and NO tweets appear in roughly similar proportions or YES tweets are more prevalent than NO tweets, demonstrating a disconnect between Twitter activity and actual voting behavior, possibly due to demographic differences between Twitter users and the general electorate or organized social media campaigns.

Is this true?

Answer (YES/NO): NO